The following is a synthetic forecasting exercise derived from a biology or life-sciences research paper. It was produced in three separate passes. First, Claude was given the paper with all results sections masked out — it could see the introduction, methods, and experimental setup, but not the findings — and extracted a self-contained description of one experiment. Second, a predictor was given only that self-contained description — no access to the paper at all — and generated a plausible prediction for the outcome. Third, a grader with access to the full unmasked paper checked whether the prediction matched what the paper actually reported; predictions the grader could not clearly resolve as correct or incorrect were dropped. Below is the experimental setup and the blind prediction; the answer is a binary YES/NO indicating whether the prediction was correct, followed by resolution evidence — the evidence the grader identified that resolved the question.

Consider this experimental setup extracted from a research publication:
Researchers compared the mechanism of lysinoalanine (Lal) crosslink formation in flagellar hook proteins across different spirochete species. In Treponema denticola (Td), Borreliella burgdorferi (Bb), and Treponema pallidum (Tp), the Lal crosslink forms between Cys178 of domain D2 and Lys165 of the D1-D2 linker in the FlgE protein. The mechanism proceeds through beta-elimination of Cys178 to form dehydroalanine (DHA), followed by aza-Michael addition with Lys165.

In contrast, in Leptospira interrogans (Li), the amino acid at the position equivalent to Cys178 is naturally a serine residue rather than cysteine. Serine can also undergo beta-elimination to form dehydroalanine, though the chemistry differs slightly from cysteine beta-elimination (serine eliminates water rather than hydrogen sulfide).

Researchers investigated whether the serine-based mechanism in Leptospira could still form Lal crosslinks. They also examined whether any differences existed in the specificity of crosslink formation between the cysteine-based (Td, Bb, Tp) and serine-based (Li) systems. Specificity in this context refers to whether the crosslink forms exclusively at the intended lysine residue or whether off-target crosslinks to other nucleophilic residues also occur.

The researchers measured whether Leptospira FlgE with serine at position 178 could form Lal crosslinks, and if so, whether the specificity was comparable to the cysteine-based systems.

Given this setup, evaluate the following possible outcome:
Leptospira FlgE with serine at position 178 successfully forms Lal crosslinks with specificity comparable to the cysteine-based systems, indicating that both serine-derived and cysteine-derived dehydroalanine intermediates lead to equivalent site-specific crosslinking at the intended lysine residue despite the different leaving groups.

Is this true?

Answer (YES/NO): NO